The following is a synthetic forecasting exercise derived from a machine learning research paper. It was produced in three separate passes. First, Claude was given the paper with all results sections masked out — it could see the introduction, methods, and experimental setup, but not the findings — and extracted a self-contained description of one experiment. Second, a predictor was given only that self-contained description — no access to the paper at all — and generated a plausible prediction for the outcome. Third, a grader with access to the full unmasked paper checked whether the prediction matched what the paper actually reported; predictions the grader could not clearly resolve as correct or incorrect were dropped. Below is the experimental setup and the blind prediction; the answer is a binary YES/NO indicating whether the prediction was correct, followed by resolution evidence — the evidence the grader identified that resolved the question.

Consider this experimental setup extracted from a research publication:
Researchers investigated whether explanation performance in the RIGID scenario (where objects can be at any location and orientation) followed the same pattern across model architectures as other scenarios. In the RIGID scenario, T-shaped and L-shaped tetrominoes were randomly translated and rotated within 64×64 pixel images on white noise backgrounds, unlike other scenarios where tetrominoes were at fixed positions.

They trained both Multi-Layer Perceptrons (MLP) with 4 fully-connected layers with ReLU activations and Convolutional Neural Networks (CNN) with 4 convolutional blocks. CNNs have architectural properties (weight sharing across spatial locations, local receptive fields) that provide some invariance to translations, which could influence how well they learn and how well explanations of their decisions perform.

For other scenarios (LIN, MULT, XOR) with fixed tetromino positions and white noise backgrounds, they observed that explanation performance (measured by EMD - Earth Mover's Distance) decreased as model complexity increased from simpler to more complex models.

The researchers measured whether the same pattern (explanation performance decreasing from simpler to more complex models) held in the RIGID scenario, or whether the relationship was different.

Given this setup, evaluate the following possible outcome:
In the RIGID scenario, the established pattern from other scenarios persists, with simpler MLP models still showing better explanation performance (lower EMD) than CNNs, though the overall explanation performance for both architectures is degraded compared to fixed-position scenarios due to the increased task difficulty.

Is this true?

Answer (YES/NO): NO